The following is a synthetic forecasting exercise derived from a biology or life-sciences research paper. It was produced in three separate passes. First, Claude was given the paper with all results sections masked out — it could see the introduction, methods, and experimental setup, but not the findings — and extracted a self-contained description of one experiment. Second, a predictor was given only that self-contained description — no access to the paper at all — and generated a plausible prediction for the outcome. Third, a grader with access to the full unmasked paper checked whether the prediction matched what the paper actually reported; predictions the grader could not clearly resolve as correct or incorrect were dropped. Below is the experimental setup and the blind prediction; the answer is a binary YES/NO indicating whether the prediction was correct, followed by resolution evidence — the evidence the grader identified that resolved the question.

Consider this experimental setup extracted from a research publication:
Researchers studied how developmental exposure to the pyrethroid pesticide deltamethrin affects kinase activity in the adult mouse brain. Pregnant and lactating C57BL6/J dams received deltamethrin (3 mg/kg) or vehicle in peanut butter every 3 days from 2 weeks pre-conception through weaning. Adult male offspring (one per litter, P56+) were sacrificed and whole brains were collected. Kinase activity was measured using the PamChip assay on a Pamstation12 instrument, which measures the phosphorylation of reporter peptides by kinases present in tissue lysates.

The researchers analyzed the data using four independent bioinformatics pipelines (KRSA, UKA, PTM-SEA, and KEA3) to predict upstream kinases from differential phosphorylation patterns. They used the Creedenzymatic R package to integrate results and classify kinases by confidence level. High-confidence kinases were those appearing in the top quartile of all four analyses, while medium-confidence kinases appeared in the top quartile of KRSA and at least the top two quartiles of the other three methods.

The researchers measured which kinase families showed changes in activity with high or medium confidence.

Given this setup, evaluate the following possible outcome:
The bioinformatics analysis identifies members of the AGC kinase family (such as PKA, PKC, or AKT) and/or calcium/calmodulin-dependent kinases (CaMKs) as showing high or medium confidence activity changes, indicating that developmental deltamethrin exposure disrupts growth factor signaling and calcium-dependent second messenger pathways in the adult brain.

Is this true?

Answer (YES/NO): YES